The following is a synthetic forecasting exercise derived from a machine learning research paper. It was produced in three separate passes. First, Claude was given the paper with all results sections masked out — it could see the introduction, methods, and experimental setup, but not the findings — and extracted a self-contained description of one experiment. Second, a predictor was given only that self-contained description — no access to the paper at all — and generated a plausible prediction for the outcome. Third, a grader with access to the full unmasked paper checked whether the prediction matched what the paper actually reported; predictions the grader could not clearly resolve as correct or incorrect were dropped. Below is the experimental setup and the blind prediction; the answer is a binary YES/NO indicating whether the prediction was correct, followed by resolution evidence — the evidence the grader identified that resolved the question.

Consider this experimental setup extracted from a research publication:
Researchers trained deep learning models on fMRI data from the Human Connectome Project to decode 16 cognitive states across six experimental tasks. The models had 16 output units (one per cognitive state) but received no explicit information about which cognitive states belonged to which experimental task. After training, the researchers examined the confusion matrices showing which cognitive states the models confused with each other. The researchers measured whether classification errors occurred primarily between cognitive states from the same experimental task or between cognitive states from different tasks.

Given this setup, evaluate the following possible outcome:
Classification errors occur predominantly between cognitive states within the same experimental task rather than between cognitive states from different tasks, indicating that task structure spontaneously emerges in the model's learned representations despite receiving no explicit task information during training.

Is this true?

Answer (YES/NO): YES